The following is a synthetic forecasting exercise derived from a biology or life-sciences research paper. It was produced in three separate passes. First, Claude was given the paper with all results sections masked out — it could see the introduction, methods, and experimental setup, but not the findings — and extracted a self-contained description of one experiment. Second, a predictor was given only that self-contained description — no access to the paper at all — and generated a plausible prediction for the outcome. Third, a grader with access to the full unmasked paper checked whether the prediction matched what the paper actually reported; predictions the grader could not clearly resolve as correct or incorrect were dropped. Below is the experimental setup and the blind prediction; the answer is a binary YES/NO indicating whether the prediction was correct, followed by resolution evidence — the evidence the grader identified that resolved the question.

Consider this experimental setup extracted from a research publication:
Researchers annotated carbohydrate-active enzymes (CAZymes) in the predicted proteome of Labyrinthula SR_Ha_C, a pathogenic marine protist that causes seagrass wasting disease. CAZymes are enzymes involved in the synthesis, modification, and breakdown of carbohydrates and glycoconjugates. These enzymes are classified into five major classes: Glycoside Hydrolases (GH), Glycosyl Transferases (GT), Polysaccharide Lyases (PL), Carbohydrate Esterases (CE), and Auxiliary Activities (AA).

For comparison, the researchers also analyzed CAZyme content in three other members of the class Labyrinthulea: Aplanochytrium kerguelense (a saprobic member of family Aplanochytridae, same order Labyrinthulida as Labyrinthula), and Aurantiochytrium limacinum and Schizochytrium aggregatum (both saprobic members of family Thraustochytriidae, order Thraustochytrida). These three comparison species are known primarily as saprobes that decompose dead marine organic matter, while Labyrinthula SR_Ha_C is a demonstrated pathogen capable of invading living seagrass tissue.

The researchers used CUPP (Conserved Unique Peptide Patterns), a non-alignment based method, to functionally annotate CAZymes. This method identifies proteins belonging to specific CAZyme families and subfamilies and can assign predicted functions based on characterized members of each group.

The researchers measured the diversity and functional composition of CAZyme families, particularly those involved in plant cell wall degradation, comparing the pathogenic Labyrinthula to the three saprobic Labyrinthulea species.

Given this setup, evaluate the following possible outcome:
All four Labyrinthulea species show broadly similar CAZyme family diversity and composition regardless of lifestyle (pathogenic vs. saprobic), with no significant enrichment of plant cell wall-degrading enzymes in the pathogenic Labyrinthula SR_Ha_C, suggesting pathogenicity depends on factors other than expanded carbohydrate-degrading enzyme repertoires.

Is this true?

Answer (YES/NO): NO